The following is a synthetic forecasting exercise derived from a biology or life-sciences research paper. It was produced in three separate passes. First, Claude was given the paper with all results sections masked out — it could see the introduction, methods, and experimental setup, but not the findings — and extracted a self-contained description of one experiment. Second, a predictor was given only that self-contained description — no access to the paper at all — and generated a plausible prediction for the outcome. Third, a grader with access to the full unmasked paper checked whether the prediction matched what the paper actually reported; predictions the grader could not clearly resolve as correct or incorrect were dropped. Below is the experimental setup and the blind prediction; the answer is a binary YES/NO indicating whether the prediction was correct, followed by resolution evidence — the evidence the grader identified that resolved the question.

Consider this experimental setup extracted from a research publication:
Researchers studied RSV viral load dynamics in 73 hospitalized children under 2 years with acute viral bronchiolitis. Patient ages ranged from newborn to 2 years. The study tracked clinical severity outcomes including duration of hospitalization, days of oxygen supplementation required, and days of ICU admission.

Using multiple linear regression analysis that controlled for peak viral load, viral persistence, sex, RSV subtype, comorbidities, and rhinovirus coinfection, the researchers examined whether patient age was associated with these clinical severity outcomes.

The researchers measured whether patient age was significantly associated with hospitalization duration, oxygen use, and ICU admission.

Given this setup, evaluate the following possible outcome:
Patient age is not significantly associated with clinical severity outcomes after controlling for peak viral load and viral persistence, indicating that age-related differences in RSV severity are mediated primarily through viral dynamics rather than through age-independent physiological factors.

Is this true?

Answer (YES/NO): NO